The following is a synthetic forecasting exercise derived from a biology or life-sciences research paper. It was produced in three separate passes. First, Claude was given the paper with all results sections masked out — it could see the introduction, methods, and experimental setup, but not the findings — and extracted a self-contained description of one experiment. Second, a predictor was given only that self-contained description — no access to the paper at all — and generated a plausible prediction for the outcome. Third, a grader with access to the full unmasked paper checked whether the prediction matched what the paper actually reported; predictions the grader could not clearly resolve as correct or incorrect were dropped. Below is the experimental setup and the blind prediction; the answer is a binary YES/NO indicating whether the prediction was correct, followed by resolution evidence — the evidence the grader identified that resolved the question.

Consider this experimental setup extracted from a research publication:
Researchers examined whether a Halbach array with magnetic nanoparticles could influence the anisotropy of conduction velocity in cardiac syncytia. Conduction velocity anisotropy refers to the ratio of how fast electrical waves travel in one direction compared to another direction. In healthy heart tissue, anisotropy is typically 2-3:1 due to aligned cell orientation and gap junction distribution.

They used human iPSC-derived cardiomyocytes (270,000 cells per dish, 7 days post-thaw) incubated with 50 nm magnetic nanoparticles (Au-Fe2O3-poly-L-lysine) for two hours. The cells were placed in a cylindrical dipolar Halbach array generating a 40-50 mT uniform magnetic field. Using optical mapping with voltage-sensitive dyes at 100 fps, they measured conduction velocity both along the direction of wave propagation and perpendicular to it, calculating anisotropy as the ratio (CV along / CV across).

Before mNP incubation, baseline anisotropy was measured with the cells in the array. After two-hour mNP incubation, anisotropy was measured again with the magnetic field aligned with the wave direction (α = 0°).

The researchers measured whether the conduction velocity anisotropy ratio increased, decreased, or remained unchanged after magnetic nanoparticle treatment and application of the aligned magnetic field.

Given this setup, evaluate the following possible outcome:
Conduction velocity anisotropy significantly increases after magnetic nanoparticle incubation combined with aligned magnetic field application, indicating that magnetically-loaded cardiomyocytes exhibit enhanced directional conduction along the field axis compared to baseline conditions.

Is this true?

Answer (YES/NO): YES